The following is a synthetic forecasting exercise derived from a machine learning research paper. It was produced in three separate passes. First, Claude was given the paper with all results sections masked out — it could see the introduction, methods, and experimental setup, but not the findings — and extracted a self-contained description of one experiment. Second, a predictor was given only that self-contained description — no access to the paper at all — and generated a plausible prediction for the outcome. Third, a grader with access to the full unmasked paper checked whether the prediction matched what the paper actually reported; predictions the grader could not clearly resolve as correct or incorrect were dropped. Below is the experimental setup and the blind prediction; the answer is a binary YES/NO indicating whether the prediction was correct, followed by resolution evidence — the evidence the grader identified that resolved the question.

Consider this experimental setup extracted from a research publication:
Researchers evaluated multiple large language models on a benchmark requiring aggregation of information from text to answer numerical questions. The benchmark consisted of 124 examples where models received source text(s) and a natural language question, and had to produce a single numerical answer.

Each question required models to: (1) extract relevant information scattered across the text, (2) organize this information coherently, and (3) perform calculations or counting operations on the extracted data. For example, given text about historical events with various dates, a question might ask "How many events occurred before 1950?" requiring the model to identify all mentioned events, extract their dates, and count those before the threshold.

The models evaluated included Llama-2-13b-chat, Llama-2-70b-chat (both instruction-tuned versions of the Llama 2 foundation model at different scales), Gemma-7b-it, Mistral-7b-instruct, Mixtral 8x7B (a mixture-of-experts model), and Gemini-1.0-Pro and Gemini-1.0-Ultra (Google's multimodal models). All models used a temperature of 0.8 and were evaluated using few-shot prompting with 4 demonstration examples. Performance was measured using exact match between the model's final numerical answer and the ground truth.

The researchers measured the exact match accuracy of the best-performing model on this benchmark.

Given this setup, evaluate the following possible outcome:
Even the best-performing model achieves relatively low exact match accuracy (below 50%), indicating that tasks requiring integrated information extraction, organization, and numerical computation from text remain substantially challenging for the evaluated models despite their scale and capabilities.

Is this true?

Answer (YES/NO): YES